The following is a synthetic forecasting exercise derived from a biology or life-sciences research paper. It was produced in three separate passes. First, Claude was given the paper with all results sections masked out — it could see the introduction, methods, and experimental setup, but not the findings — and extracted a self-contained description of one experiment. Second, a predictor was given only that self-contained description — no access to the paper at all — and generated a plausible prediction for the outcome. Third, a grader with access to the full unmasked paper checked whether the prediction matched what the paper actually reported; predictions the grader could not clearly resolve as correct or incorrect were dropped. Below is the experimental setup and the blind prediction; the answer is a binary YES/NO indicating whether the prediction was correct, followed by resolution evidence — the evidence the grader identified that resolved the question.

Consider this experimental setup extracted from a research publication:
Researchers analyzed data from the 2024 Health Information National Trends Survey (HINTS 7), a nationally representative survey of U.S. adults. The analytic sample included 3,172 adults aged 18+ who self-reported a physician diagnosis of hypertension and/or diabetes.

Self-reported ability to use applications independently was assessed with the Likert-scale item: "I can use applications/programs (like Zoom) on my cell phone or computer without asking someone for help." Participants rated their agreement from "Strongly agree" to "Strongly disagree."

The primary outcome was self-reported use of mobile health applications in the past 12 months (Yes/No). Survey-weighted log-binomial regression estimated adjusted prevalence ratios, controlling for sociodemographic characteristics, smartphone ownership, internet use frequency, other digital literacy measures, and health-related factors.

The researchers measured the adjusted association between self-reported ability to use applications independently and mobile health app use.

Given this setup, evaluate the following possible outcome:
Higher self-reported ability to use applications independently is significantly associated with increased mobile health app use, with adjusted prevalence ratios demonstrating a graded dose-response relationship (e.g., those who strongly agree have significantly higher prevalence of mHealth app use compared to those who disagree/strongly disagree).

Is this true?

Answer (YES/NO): NO